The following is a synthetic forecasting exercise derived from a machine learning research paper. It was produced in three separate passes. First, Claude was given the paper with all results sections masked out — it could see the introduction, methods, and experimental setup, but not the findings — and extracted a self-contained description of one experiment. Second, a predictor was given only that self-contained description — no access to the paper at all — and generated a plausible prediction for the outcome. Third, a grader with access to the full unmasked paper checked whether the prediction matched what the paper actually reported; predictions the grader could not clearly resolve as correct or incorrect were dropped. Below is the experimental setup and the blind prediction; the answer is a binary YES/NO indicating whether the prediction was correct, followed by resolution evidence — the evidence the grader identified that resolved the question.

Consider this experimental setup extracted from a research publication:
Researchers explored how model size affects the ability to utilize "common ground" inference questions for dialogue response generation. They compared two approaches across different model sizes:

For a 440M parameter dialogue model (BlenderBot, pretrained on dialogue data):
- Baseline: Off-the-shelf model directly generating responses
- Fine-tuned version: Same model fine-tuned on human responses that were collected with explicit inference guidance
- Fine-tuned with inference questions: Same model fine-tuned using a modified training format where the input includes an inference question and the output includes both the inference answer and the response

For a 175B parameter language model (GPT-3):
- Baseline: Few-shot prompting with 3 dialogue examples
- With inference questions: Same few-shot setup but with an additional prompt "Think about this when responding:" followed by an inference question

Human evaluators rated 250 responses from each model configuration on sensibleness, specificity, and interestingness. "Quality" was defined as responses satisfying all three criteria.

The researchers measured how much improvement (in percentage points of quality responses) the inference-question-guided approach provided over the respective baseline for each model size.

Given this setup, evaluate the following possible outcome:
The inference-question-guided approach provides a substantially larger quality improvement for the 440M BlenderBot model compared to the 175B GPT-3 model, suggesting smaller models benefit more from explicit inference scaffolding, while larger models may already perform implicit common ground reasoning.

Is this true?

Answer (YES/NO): NO